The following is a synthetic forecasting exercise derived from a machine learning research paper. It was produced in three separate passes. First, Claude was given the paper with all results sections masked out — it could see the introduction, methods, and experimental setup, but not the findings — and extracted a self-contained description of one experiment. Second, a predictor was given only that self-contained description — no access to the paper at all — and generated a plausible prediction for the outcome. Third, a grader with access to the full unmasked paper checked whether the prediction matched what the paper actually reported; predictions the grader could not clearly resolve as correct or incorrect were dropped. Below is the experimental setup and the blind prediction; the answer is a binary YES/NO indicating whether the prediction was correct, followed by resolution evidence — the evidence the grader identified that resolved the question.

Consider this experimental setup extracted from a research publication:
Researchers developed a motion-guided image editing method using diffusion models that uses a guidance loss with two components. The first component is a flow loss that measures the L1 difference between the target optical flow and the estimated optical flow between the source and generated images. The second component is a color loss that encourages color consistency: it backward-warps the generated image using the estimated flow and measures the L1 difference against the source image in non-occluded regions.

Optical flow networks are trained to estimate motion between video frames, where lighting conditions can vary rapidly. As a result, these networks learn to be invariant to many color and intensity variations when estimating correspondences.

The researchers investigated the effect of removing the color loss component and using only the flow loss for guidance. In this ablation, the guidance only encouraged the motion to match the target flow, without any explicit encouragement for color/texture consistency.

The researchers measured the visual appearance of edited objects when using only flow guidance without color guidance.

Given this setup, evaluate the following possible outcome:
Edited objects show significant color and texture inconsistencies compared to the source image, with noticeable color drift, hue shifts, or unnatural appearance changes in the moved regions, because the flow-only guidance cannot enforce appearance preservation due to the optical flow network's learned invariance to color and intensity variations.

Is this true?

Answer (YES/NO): YES